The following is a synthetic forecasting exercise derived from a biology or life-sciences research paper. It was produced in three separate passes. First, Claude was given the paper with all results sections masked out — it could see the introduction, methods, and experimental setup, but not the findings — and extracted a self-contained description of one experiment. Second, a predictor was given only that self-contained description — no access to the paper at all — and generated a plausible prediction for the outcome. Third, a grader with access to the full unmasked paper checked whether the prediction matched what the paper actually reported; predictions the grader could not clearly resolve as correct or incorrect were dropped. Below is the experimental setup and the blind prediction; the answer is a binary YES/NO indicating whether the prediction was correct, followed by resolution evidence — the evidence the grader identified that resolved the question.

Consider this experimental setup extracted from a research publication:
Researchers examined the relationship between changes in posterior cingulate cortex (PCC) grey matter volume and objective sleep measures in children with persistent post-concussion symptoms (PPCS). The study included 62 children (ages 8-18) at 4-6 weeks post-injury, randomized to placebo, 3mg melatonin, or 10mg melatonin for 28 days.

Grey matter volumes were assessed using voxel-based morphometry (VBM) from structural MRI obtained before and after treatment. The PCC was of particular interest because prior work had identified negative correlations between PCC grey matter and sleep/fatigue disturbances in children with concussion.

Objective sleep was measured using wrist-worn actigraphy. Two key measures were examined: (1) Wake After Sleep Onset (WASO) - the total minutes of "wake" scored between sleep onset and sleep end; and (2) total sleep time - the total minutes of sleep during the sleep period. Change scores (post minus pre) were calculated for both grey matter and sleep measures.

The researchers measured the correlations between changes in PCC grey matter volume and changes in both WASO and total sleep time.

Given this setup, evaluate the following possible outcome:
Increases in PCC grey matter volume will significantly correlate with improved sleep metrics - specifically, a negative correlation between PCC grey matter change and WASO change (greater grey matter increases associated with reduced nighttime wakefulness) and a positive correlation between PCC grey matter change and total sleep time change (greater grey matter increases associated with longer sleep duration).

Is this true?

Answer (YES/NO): NO